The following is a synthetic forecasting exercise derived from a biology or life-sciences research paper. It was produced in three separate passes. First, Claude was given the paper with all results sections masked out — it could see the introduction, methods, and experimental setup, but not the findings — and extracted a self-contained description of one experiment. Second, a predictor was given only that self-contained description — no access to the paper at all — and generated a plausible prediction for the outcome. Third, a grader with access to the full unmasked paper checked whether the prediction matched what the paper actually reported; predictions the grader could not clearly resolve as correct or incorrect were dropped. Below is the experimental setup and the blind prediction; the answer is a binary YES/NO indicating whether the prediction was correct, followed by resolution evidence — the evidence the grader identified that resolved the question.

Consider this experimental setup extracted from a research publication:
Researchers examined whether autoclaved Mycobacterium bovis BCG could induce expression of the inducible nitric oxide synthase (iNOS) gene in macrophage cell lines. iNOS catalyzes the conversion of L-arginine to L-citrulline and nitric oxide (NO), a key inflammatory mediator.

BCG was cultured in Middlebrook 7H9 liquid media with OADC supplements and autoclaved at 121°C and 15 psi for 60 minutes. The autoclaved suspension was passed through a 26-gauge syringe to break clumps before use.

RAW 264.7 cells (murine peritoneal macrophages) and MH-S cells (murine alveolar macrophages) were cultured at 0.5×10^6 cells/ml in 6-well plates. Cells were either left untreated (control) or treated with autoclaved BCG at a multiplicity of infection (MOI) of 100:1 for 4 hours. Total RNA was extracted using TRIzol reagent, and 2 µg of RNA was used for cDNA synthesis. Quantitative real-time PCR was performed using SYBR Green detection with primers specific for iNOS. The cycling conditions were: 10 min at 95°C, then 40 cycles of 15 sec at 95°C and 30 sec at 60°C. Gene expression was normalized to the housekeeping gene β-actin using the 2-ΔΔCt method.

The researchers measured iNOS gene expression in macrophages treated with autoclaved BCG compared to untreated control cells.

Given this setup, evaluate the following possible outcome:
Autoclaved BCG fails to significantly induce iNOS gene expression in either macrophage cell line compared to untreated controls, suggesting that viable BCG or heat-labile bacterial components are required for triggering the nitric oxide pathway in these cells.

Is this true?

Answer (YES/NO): NO